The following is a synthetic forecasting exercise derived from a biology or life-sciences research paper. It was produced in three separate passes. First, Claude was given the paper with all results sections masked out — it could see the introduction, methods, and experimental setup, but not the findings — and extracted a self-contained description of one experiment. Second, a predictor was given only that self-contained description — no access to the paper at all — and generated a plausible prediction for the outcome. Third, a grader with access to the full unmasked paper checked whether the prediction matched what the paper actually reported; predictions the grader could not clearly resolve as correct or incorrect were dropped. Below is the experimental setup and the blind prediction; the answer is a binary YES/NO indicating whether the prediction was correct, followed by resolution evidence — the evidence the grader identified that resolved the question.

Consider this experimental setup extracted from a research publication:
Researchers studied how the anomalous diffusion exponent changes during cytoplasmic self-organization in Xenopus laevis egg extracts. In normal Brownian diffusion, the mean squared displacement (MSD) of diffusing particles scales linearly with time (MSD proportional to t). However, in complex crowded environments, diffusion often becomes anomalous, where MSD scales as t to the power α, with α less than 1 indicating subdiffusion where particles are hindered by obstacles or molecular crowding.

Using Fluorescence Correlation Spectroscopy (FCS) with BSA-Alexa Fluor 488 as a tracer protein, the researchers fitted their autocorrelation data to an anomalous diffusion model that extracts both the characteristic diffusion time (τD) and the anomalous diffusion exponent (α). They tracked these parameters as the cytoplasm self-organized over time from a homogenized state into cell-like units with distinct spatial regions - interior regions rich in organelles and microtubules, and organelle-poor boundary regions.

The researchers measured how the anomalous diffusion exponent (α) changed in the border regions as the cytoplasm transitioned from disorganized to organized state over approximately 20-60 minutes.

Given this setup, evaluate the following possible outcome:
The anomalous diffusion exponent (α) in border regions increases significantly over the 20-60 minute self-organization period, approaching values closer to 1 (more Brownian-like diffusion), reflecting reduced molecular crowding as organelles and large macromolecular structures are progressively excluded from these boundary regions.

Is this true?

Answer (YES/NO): NO